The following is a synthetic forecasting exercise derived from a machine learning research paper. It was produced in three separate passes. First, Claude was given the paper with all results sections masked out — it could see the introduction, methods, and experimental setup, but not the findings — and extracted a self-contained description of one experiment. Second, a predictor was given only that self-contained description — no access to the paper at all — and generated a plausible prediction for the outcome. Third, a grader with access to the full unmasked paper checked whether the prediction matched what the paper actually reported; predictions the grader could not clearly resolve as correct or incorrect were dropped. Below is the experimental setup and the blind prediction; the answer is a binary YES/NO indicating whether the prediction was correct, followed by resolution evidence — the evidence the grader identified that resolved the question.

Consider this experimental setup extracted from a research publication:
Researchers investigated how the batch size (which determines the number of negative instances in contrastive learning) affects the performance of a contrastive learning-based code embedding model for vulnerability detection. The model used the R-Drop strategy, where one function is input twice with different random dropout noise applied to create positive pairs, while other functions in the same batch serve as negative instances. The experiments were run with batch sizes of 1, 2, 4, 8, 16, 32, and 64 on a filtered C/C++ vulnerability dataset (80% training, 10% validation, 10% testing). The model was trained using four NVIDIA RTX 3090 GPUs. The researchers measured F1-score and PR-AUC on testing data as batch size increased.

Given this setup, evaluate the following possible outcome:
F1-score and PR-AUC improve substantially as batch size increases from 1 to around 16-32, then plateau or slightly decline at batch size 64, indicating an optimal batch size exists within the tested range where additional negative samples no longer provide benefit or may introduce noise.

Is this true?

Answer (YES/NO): YES